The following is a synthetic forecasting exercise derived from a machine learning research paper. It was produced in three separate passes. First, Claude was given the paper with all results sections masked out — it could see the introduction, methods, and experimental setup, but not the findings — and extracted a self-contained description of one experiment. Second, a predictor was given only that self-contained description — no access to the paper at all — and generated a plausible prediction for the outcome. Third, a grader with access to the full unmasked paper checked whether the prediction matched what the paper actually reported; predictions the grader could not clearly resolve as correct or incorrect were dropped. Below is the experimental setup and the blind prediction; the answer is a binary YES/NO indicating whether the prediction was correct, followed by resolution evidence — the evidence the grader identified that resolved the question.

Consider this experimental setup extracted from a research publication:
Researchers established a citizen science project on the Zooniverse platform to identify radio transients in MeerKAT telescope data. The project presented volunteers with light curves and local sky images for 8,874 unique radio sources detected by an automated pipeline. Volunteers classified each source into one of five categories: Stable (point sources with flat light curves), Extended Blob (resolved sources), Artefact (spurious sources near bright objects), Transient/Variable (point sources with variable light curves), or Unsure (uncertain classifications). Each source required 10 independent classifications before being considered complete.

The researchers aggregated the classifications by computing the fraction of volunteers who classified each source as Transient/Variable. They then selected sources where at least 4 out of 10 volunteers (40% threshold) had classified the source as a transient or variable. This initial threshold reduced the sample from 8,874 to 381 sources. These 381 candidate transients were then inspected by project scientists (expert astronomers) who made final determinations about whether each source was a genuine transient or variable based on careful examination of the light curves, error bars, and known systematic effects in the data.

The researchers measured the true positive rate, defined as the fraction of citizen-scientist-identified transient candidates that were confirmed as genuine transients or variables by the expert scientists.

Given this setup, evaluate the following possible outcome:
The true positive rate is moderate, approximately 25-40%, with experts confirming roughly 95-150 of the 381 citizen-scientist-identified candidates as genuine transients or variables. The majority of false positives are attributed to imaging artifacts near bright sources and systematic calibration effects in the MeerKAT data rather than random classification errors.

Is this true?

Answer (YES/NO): NO